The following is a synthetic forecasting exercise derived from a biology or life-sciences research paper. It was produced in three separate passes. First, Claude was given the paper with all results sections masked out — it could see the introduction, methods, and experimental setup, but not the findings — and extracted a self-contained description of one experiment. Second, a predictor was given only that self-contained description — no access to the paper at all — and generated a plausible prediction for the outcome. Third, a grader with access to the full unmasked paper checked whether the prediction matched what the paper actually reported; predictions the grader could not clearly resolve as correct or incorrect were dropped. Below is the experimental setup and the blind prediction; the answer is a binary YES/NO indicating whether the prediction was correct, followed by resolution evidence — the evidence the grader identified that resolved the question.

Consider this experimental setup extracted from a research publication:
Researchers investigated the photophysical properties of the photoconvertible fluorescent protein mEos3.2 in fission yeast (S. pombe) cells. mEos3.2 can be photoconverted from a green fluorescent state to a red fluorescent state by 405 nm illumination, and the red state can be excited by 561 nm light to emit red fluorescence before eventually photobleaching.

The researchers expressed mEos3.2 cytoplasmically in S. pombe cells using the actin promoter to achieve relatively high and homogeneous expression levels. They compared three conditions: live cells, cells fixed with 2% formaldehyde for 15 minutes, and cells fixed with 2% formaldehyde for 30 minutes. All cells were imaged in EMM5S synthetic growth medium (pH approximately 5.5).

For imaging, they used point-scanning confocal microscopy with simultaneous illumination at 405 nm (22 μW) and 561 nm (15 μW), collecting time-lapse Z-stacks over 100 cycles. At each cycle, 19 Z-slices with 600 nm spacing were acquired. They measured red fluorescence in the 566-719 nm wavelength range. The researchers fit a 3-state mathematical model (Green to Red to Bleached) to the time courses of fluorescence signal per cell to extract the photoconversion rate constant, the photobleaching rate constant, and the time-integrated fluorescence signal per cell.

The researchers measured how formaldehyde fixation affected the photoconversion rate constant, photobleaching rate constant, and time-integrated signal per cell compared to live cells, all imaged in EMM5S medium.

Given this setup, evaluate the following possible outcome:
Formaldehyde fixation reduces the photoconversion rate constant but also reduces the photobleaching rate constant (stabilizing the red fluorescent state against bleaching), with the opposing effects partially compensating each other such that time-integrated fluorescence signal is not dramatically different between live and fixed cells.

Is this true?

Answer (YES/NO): NO